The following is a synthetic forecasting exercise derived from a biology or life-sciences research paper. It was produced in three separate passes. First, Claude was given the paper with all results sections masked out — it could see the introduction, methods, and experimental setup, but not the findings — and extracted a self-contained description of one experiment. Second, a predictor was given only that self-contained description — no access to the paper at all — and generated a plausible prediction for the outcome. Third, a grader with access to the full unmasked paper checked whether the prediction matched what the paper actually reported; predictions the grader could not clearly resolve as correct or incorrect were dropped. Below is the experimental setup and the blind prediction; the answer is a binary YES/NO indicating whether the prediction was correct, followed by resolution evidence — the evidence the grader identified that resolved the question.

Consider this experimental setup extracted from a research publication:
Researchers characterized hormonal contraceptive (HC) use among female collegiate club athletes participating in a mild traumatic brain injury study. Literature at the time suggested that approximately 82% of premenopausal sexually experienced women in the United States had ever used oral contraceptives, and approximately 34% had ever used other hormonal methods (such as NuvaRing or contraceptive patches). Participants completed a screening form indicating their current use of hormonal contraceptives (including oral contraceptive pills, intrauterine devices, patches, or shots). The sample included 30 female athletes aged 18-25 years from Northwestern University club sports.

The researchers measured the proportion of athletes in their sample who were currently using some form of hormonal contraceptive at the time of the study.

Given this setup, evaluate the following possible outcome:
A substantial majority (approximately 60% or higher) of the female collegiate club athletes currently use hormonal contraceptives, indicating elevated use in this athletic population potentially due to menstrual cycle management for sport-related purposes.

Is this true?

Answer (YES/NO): NO